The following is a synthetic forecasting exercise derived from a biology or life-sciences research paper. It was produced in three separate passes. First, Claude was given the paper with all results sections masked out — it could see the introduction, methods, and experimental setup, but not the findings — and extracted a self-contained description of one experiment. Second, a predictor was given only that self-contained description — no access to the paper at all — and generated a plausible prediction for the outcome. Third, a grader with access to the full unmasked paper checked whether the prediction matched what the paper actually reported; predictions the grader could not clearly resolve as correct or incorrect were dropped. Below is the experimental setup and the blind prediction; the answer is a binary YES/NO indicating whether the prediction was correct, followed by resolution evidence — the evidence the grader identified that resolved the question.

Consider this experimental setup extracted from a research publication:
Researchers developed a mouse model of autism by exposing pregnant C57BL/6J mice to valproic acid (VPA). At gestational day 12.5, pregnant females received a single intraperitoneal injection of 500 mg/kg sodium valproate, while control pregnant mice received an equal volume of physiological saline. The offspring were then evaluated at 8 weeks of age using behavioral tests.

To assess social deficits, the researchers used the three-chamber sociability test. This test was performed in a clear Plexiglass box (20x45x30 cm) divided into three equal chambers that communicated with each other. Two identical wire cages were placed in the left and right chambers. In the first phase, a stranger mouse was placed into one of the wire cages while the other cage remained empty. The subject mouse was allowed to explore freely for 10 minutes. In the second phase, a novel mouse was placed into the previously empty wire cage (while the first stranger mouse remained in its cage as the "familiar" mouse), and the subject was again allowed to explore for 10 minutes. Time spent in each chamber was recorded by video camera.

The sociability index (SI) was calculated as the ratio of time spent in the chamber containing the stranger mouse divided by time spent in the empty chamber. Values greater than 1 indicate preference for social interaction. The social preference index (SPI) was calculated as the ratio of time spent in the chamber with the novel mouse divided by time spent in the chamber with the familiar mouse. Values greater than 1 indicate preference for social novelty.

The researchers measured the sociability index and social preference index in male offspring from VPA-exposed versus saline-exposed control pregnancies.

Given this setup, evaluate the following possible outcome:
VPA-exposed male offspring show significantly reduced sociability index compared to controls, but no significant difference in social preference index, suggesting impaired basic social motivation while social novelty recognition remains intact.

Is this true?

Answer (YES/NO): NO